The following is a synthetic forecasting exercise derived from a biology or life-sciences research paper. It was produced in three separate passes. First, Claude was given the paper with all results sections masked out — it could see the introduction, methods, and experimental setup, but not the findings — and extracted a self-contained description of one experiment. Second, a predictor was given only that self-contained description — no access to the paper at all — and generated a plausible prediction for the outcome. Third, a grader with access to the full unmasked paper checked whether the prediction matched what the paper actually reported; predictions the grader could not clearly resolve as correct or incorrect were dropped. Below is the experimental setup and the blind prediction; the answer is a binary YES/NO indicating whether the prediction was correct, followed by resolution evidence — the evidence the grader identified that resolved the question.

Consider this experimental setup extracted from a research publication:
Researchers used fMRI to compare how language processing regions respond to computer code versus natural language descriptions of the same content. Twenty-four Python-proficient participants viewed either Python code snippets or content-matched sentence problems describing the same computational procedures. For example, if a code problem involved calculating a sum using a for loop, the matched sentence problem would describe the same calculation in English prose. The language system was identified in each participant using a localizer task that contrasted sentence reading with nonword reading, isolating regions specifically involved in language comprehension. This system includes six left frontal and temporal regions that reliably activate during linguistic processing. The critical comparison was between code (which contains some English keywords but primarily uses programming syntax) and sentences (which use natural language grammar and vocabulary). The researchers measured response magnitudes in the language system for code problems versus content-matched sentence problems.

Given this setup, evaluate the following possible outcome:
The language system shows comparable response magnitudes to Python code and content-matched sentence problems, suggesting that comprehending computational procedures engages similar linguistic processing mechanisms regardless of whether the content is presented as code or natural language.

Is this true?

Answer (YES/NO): NO